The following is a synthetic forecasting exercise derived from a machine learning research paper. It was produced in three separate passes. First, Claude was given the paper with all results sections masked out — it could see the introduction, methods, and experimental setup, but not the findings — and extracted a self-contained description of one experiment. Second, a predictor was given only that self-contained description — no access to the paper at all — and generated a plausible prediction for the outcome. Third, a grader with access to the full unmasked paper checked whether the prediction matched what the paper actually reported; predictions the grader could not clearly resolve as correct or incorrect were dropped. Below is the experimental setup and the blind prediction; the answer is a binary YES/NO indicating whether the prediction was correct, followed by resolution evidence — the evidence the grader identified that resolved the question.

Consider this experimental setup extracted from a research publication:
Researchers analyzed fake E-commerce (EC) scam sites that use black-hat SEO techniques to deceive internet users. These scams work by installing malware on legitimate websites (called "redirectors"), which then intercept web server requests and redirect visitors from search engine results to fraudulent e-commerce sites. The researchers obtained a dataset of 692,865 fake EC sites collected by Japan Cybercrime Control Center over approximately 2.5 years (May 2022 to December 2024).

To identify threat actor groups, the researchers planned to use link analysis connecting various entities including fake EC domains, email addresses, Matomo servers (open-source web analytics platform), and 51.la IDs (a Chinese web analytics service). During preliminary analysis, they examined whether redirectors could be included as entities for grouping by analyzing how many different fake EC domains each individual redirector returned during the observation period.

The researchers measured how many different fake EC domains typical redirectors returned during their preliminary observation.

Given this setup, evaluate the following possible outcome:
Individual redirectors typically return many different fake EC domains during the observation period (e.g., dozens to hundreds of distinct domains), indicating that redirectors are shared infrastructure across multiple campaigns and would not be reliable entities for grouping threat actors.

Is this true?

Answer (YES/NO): NO